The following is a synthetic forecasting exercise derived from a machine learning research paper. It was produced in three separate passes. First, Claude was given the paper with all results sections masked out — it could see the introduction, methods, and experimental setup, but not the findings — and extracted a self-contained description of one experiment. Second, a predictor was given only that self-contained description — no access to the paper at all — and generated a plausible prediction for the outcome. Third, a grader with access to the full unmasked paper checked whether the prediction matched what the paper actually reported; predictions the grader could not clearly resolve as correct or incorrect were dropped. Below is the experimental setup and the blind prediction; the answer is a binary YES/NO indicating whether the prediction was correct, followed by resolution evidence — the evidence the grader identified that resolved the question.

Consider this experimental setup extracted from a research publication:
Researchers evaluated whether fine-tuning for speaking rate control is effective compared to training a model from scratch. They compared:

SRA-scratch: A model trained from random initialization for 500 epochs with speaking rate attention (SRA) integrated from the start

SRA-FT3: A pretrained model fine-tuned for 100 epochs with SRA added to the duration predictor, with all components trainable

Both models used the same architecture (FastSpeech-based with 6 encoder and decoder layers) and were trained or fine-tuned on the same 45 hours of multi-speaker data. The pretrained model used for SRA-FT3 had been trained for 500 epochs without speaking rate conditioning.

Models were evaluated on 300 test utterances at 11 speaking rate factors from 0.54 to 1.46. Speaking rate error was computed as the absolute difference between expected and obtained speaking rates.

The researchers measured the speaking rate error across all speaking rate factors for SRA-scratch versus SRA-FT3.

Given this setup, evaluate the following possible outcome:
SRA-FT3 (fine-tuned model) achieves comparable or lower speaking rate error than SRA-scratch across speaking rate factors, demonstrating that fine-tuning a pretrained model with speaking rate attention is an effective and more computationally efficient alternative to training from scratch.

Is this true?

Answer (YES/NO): YES